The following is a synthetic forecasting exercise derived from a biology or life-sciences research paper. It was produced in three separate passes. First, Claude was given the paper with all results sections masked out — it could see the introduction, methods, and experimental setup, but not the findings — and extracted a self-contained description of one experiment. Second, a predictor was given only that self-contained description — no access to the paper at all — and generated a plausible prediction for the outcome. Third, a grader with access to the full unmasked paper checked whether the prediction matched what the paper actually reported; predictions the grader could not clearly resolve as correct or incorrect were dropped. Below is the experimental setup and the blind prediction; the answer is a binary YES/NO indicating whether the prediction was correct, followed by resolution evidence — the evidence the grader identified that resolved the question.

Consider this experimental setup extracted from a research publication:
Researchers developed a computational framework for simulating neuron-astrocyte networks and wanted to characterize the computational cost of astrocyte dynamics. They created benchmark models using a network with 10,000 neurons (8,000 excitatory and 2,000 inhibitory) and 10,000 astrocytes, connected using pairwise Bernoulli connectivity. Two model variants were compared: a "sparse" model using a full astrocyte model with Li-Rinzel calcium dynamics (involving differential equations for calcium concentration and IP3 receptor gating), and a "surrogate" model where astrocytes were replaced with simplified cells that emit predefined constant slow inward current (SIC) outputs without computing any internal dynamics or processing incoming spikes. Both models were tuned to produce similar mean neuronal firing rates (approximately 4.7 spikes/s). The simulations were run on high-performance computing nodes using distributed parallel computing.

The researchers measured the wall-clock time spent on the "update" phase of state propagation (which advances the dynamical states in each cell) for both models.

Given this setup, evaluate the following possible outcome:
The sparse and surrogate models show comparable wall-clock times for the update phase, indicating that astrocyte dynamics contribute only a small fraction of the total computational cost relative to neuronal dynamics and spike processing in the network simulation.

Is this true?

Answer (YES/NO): NO